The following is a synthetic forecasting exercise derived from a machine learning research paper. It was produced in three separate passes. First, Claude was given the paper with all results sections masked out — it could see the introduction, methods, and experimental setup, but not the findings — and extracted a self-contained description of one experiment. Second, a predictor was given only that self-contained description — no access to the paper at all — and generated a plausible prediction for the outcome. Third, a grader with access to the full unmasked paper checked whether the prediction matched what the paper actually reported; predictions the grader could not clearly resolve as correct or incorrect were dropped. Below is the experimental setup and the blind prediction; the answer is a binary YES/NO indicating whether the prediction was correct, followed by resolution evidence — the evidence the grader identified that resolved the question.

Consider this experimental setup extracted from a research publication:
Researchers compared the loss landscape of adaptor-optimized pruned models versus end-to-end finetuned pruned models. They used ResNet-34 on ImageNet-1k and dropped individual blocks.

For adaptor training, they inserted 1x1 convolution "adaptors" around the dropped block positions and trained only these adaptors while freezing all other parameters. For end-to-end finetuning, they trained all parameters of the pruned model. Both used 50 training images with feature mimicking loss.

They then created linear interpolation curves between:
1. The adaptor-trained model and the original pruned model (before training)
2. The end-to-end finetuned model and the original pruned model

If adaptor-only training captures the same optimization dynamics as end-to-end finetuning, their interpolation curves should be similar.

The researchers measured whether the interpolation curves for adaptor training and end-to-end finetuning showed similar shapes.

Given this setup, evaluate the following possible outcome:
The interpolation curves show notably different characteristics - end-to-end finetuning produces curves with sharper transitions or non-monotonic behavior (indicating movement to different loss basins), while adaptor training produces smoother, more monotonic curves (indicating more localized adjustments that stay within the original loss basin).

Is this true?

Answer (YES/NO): NO